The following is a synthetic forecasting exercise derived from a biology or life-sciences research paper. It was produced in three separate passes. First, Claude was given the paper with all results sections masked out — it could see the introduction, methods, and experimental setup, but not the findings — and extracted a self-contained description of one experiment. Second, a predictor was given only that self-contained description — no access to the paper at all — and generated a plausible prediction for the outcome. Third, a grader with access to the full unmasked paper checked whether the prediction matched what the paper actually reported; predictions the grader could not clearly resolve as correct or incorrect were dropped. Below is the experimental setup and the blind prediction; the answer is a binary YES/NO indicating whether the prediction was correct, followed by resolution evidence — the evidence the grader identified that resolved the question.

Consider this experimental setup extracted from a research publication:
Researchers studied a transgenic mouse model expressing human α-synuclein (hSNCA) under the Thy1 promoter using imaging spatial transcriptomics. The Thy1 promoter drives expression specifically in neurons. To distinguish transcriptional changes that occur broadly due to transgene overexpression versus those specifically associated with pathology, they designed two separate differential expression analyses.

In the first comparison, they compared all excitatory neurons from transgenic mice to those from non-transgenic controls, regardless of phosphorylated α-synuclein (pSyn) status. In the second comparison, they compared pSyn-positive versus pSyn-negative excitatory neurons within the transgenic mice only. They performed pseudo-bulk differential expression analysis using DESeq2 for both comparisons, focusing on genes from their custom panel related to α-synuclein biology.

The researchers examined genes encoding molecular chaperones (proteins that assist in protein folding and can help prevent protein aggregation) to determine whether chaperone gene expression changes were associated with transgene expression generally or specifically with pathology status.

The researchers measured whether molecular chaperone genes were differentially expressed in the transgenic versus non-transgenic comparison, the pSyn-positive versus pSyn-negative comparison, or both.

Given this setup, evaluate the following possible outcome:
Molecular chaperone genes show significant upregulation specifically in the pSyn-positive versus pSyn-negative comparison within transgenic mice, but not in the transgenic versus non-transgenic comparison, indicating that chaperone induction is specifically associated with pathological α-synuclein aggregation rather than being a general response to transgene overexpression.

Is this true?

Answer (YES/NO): NO